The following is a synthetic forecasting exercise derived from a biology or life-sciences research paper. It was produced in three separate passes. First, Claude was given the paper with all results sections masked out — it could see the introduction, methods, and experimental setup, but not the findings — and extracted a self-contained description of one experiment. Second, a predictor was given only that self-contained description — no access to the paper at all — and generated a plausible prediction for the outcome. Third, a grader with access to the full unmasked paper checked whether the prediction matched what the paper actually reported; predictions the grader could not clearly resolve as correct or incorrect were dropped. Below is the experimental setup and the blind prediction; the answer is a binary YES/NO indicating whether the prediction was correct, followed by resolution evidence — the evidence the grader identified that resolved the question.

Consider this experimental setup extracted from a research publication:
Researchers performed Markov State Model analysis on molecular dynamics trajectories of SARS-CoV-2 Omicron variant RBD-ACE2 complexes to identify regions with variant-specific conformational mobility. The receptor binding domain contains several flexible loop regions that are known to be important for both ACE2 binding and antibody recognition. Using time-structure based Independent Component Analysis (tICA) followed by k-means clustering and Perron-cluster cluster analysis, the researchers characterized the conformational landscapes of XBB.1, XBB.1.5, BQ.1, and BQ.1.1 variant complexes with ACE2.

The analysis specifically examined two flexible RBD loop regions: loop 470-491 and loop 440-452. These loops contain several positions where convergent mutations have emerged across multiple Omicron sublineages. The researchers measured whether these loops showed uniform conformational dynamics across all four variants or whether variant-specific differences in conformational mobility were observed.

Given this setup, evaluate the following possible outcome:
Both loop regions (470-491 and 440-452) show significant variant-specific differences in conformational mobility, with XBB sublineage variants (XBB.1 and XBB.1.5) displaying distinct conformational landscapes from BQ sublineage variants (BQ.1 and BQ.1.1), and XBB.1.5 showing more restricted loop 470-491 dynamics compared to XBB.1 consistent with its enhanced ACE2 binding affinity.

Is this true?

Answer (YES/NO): YES